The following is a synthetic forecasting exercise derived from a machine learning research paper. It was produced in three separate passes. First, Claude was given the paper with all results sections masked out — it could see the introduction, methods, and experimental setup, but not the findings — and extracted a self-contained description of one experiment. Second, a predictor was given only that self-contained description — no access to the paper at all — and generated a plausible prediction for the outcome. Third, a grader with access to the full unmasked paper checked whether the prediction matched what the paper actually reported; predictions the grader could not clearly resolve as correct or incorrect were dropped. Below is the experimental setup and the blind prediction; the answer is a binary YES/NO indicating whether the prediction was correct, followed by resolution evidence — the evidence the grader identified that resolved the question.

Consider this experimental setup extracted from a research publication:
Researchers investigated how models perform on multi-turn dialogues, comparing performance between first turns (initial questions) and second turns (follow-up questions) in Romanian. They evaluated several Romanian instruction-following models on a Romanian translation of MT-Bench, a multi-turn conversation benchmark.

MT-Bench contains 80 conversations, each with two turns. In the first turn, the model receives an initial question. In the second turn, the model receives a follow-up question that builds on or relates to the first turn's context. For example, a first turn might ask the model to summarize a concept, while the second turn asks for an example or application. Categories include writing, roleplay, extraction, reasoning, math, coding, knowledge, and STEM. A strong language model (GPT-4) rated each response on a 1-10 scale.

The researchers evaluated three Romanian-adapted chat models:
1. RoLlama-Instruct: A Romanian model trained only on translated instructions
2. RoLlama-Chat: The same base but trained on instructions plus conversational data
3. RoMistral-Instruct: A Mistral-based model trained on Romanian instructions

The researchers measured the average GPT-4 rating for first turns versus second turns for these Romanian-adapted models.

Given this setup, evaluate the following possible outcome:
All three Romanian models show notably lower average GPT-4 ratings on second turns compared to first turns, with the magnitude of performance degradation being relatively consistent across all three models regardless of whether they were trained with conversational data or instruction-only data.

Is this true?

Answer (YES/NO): NO